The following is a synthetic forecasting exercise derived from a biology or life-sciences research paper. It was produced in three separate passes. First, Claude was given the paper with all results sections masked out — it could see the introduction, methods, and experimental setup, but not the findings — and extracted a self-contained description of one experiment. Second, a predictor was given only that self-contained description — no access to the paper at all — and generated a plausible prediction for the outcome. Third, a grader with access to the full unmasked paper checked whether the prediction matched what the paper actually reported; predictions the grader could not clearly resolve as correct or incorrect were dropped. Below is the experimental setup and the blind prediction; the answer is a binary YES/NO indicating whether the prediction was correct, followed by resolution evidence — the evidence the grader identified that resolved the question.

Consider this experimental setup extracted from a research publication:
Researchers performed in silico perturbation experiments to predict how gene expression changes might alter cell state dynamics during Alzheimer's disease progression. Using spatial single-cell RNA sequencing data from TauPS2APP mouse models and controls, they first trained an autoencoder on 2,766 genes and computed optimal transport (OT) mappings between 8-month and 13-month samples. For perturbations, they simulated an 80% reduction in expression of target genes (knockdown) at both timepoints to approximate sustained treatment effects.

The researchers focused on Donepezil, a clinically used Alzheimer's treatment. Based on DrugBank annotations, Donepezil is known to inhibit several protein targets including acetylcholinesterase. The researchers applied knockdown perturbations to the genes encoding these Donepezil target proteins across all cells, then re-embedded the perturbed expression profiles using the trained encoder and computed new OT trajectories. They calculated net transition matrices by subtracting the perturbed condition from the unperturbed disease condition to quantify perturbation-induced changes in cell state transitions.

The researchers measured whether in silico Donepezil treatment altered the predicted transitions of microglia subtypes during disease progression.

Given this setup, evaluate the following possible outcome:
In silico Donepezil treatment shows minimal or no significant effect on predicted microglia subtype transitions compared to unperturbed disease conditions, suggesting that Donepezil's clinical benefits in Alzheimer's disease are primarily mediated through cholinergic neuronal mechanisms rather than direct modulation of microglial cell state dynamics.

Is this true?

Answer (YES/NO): NO